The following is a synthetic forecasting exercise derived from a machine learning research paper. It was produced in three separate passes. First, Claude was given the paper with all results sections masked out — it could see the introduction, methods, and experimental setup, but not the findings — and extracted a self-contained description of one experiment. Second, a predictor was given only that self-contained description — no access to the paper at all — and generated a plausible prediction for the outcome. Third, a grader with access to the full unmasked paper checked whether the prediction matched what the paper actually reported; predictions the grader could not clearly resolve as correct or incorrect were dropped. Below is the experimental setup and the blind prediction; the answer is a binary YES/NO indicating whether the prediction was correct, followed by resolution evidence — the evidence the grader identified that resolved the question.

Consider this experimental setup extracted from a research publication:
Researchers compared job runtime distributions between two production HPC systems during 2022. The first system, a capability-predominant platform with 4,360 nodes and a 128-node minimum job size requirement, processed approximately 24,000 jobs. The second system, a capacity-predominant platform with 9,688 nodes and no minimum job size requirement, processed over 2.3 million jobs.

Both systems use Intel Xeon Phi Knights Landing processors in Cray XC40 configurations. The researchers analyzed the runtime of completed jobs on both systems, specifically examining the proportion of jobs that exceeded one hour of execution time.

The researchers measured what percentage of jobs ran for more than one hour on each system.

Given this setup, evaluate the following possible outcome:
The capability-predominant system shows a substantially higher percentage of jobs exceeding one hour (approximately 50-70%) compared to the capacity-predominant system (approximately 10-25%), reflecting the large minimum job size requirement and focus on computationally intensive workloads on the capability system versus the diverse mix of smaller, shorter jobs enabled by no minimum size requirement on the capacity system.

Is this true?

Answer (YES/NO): NO